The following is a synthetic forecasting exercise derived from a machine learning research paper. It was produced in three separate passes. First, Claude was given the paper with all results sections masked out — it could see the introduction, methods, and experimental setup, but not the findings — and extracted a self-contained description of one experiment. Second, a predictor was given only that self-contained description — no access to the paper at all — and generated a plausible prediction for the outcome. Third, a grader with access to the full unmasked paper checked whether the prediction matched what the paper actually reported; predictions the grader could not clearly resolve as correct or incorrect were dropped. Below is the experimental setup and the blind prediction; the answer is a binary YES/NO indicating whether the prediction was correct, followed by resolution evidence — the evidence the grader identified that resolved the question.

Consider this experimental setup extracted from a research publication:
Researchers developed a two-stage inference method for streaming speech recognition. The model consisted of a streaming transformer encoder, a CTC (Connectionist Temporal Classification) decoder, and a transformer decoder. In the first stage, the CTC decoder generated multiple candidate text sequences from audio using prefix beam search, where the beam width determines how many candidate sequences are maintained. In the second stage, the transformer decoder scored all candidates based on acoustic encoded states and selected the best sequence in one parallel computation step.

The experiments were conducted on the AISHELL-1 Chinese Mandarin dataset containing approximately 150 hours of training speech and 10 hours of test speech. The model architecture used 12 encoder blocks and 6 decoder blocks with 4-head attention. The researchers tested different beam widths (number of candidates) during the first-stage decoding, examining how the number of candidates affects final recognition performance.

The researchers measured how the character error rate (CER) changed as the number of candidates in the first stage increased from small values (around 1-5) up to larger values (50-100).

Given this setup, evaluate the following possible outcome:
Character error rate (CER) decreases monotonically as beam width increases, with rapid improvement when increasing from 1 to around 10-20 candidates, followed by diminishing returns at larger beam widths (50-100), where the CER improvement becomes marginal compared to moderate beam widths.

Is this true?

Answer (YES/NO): NO